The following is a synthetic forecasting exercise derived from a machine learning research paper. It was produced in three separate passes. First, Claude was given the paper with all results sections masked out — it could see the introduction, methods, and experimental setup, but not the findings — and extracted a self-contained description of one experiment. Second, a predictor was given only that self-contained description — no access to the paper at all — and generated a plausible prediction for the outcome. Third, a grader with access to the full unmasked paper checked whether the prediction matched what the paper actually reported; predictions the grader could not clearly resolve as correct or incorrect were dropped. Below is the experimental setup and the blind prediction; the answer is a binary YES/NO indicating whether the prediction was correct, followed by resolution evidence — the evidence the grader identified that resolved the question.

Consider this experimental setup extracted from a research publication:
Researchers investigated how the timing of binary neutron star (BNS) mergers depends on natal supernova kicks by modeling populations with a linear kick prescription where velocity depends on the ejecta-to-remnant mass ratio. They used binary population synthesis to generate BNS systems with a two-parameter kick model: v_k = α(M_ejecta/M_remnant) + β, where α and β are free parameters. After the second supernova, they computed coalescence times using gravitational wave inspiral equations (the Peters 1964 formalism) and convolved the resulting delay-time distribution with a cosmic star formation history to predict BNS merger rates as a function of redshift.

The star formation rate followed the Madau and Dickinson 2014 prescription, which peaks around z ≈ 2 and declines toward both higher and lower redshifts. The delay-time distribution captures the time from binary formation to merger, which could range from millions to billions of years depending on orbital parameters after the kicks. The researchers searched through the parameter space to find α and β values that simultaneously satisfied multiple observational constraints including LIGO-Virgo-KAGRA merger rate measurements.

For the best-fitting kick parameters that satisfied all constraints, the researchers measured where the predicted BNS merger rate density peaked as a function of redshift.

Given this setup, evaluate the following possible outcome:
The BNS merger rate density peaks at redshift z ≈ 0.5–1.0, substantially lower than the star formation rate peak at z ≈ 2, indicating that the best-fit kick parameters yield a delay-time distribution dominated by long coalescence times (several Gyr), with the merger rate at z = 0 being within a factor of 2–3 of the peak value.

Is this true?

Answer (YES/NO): NO